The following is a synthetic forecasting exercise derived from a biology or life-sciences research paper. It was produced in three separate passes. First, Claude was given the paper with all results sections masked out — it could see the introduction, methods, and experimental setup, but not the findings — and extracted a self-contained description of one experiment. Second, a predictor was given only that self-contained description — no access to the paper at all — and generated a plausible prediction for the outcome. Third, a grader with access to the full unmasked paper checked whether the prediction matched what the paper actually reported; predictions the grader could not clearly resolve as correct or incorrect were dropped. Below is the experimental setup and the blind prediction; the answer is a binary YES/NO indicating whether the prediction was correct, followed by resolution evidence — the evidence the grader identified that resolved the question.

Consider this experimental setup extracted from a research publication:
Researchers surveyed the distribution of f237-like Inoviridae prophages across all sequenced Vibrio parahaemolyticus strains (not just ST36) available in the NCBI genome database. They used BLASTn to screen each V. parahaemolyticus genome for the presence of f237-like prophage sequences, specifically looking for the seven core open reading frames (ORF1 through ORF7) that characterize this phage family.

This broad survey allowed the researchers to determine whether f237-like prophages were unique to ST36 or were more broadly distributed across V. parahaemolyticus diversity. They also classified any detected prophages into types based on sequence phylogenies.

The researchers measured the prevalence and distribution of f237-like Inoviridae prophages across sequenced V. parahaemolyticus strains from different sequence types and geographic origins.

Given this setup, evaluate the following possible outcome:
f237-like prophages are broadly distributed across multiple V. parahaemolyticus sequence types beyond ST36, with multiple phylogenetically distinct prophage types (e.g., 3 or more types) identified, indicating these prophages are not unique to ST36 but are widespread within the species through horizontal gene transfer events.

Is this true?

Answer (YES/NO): YES